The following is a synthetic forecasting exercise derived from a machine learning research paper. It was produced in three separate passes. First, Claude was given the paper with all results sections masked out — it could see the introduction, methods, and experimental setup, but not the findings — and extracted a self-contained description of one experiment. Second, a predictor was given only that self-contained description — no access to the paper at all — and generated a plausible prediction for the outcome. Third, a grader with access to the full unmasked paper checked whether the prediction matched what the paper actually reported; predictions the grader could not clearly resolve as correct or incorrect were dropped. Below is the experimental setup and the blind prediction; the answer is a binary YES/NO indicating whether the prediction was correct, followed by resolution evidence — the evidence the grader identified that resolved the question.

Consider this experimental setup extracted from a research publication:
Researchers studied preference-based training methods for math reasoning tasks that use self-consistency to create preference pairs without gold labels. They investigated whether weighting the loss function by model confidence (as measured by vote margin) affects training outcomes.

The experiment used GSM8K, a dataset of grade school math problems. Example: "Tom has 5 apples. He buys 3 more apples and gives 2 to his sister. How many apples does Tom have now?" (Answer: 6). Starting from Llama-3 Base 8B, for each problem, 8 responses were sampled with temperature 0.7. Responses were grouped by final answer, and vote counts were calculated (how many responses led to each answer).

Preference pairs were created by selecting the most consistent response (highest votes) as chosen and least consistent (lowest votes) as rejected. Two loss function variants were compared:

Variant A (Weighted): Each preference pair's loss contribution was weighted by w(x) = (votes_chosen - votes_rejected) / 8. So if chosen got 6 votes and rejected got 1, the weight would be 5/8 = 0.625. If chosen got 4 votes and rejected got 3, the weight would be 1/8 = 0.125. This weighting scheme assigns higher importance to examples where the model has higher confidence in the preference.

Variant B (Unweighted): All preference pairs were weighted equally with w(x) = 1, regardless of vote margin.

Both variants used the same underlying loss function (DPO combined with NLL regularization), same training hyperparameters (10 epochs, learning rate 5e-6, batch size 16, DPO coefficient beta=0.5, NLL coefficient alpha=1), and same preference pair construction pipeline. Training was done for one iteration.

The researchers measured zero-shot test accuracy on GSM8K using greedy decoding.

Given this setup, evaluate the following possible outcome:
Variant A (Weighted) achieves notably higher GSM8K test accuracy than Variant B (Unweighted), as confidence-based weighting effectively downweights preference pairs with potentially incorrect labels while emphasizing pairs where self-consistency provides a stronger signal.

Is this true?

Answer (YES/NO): YES